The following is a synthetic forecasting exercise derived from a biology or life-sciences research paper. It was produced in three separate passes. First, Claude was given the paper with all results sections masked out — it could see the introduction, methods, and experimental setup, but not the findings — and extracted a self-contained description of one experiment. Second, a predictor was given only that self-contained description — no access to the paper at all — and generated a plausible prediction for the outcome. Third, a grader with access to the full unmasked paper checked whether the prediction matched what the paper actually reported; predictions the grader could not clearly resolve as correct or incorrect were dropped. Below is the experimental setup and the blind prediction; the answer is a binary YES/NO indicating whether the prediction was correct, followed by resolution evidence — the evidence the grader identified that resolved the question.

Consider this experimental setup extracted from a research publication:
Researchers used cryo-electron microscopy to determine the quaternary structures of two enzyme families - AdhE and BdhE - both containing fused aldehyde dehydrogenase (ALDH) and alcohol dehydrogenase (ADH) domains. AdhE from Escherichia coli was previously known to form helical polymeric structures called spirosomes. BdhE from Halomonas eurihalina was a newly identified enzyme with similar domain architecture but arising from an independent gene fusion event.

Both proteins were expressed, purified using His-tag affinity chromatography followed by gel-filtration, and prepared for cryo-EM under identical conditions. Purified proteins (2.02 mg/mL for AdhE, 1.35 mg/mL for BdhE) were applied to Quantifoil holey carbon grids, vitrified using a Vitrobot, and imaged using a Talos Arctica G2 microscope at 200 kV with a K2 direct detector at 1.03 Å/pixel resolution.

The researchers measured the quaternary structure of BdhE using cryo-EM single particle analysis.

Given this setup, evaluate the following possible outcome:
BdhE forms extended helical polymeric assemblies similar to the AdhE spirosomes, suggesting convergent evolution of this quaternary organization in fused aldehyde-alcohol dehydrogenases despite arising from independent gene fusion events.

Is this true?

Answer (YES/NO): NO